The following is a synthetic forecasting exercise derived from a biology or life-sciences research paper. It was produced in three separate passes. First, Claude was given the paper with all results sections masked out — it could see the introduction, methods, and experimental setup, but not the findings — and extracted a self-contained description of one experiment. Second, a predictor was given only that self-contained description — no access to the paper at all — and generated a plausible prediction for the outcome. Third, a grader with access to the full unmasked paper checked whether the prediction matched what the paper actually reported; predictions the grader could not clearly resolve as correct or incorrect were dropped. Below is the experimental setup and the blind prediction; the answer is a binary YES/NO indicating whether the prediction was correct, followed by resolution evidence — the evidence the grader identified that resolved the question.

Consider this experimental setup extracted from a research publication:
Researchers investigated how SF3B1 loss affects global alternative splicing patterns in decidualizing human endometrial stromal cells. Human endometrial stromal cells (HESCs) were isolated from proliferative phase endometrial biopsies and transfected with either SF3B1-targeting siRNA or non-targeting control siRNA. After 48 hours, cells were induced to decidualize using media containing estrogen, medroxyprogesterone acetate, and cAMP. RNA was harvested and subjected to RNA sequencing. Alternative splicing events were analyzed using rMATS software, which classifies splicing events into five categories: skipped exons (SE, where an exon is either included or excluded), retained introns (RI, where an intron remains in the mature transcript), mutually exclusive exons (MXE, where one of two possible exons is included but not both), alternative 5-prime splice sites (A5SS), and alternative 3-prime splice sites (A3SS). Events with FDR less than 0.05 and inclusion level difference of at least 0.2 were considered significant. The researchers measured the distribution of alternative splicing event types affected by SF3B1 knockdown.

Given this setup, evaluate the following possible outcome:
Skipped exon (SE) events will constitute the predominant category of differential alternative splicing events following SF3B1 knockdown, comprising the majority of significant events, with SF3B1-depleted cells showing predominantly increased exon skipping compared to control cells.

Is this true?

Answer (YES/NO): YES